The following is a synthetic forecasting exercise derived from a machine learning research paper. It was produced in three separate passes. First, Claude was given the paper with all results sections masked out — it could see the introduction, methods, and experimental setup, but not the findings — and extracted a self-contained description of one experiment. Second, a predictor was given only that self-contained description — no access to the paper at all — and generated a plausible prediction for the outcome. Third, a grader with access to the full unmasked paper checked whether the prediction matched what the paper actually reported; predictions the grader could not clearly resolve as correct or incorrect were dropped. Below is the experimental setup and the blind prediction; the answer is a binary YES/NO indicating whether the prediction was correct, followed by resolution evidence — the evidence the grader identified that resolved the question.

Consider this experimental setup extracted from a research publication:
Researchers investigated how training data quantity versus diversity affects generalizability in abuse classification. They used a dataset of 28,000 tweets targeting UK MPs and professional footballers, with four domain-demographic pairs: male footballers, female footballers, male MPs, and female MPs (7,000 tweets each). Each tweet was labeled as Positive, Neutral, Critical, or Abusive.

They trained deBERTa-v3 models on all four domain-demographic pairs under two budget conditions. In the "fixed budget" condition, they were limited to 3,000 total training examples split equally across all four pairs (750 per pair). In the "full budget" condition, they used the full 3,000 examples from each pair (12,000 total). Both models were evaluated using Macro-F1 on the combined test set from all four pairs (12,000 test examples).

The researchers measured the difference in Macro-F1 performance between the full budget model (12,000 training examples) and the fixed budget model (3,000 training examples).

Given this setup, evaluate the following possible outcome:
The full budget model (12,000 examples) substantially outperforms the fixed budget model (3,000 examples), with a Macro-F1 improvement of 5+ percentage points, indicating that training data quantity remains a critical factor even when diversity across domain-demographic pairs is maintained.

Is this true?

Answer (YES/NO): NO